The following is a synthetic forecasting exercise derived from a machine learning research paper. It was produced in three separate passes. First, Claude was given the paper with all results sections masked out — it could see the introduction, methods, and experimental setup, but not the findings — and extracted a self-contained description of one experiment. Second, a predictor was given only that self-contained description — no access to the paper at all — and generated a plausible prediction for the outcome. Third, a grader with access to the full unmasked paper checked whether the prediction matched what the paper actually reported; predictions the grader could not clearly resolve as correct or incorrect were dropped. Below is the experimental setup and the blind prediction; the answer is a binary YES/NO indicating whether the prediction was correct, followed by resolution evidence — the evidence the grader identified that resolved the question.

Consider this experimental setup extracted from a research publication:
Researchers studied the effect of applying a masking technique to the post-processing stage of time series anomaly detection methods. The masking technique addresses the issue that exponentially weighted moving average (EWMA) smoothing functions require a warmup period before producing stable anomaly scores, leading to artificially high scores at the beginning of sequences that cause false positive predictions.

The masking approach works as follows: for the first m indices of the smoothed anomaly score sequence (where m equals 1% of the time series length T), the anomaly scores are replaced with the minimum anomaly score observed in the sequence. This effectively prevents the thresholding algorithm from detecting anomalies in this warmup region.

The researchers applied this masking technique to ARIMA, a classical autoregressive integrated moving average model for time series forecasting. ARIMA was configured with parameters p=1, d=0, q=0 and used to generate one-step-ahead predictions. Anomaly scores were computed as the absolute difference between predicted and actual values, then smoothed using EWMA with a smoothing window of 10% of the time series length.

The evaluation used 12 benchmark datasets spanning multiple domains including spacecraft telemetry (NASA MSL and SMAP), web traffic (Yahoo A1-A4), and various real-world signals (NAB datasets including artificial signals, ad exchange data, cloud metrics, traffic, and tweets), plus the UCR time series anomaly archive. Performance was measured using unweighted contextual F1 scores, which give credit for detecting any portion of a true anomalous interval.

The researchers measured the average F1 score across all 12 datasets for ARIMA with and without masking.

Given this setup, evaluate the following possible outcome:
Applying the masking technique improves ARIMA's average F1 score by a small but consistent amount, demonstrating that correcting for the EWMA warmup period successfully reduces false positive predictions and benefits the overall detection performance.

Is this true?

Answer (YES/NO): YES